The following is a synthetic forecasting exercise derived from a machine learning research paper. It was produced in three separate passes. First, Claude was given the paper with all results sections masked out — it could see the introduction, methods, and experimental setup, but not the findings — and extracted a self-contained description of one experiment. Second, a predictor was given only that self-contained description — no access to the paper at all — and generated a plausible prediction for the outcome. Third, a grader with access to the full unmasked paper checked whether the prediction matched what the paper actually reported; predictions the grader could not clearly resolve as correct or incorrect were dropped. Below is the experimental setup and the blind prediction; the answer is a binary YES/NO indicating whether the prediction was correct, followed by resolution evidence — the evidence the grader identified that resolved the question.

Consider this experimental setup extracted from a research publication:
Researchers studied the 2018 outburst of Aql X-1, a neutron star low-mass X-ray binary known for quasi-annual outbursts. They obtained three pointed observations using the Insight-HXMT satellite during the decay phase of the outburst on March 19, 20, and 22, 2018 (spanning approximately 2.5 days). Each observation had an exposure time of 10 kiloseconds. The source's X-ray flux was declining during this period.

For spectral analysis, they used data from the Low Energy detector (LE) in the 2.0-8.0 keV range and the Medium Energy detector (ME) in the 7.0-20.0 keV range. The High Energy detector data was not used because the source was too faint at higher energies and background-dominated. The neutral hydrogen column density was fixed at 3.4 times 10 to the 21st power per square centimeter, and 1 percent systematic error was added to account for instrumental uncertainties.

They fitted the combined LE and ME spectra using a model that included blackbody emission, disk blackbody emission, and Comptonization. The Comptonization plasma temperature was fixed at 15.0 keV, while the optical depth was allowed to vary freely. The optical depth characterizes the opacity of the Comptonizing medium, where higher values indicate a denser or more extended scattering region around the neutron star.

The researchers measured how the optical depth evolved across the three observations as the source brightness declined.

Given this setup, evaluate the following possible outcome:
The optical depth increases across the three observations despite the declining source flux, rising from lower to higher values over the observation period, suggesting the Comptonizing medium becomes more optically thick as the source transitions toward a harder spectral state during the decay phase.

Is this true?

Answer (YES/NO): YES